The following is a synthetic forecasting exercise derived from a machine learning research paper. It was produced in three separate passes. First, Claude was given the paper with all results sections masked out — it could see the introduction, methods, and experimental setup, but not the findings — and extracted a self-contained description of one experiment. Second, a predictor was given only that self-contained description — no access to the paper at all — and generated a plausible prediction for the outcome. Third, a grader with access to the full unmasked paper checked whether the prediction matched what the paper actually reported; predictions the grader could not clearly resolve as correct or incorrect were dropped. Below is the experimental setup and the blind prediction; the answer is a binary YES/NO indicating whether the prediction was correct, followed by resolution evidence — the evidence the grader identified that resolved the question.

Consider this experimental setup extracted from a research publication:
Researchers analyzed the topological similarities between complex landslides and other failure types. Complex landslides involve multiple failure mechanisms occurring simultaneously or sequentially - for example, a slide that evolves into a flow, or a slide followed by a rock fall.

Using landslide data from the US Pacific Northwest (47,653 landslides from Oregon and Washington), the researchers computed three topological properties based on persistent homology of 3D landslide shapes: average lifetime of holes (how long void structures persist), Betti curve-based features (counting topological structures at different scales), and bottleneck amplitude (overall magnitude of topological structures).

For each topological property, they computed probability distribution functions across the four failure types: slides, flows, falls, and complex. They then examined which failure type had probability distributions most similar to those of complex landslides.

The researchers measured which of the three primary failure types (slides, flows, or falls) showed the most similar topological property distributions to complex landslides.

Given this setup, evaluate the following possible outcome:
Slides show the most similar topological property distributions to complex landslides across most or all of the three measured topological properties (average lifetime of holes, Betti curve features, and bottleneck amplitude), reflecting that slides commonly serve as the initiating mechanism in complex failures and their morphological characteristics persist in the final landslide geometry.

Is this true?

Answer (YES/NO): YES